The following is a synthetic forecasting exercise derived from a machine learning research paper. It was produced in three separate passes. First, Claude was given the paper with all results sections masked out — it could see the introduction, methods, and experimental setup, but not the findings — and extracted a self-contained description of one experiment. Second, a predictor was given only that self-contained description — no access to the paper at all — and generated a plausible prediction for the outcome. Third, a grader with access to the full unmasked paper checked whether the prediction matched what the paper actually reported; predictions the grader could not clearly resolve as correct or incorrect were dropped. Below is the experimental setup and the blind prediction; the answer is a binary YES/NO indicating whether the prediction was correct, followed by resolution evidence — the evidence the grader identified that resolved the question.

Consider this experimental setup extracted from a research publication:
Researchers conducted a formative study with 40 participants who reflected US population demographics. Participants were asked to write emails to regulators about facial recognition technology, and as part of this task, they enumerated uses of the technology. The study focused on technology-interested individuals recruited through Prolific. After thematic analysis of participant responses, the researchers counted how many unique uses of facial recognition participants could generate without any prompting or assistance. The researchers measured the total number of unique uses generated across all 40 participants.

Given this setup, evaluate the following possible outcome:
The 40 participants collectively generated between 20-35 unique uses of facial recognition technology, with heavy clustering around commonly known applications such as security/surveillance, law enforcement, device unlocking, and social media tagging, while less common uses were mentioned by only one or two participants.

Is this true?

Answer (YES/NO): NO